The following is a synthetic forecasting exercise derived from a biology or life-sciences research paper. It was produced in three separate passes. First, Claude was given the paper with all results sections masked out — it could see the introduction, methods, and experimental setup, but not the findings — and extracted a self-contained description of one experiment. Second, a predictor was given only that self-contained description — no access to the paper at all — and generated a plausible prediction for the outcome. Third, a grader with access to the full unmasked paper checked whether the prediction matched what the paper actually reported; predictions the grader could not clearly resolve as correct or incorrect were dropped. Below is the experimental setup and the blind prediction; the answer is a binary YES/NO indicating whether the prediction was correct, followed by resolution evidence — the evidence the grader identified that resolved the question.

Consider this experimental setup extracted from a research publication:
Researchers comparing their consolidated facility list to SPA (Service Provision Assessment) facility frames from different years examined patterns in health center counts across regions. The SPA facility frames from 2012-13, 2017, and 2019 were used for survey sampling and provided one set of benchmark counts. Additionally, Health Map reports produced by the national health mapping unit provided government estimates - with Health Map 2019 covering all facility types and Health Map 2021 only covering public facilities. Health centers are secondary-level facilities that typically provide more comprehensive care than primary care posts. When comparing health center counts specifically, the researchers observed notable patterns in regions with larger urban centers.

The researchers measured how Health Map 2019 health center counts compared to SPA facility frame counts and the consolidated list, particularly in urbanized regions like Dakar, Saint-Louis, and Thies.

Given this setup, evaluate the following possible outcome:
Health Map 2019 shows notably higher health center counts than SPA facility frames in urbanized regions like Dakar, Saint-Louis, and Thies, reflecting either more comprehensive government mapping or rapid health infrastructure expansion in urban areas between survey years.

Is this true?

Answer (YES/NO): YES